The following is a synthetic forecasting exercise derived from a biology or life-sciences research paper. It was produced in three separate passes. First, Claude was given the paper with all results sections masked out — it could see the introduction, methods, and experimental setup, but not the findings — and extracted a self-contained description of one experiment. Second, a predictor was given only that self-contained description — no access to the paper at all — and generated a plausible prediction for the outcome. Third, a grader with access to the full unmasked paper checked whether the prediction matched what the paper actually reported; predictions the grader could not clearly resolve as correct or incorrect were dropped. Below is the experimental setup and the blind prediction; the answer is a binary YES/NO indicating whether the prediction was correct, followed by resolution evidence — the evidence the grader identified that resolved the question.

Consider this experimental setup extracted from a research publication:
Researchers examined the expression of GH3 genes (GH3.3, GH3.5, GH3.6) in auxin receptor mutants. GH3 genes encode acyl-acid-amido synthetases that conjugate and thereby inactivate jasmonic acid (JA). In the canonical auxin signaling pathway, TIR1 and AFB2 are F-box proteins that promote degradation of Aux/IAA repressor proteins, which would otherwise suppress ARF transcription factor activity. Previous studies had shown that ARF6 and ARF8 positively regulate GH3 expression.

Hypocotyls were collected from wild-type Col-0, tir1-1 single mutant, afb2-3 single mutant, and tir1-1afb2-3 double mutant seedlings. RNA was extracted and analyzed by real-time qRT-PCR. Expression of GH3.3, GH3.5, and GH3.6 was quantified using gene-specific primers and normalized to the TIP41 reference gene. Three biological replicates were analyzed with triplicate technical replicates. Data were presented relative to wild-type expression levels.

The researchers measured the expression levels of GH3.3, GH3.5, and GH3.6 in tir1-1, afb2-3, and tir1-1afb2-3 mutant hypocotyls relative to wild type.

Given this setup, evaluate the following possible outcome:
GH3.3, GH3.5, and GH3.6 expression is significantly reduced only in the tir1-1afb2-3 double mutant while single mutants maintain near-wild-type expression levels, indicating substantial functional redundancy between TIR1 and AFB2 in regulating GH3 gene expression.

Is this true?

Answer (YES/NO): NO